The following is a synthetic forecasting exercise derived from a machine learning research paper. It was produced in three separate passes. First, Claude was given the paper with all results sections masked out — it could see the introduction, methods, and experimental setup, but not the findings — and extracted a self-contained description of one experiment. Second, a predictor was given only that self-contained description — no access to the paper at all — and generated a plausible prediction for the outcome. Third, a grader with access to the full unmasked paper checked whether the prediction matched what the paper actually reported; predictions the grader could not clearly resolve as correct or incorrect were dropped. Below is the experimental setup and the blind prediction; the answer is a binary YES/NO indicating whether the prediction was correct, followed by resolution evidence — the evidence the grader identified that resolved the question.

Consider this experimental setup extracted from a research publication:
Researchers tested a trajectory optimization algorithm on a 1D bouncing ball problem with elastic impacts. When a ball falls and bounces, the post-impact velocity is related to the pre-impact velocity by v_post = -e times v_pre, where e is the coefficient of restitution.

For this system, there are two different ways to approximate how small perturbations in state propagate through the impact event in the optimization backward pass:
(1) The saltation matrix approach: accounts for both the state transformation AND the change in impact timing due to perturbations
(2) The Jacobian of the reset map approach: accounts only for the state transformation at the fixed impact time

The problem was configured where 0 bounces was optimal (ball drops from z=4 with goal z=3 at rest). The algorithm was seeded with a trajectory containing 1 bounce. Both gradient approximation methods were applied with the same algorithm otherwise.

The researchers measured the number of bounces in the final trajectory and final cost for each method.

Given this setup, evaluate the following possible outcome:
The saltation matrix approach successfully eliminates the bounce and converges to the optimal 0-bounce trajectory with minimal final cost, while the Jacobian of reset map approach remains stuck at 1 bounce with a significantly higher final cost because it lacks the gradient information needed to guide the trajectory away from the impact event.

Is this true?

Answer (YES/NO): NO